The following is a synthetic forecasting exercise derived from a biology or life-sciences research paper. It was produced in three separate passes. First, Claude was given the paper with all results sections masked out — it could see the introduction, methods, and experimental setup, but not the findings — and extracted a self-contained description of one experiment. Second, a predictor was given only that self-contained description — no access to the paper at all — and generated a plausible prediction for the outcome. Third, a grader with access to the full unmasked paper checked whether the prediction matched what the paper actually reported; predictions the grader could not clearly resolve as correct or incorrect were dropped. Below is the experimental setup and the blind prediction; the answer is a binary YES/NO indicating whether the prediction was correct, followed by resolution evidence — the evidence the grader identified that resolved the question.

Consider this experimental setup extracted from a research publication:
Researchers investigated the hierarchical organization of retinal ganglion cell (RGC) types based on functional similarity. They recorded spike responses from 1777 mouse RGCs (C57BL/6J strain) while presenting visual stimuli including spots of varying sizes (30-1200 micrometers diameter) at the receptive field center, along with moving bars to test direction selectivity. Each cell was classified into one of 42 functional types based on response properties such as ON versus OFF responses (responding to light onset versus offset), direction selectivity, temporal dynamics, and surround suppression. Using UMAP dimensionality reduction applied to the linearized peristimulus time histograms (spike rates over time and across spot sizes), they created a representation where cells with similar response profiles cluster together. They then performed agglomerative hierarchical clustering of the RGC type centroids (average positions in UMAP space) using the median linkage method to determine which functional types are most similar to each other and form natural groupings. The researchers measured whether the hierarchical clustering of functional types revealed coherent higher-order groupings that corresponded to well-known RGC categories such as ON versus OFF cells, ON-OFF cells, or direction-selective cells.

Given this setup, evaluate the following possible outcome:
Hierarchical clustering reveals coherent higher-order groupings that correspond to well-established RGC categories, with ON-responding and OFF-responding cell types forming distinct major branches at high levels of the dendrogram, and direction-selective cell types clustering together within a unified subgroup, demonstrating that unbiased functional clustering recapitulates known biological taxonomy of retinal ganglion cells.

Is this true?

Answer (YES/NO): NO